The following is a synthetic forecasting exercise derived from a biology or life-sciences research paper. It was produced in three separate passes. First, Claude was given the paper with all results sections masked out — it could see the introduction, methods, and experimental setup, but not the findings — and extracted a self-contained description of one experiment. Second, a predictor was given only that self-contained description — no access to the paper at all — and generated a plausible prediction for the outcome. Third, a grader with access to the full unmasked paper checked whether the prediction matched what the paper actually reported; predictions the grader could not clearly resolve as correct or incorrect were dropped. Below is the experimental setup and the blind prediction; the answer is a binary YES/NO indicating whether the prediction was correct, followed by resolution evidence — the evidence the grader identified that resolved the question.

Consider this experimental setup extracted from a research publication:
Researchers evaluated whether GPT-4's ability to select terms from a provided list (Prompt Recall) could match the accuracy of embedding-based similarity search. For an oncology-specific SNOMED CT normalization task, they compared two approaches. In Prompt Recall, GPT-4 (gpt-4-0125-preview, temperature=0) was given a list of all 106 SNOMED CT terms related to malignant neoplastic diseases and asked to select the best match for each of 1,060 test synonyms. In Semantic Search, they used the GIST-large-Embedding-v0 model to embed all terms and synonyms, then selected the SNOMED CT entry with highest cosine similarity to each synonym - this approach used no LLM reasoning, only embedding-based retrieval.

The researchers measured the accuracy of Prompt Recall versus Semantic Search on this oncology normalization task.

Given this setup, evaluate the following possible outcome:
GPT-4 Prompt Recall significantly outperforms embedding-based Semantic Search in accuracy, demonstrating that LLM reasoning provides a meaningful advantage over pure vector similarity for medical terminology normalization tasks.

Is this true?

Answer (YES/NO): NO